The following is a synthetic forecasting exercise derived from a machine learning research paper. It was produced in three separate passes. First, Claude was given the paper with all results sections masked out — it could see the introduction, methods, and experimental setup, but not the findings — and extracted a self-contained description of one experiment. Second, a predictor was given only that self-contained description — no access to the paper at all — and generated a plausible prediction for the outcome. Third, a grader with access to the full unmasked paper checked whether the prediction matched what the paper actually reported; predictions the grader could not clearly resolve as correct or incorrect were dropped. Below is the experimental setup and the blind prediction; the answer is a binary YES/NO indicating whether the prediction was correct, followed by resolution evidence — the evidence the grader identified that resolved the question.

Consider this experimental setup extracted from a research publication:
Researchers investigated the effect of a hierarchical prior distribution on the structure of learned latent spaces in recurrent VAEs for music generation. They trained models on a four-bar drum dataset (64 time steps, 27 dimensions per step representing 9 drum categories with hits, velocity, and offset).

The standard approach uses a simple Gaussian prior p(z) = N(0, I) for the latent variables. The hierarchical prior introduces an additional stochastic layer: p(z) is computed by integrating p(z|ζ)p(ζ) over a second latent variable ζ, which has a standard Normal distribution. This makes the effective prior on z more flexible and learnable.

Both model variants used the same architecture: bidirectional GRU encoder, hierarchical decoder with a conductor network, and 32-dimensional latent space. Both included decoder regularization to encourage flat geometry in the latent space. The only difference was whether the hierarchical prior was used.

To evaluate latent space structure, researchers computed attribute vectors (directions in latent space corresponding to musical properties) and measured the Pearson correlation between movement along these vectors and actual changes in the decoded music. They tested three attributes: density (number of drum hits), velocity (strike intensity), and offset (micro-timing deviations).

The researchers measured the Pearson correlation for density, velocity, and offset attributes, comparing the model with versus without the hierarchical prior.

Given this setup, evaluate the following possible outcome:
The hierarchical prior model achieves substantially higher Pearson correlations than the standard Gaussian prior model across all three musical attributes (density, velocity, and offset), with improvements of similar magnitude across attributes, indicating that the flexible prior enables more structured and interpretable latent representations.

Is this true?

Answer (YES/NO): NO